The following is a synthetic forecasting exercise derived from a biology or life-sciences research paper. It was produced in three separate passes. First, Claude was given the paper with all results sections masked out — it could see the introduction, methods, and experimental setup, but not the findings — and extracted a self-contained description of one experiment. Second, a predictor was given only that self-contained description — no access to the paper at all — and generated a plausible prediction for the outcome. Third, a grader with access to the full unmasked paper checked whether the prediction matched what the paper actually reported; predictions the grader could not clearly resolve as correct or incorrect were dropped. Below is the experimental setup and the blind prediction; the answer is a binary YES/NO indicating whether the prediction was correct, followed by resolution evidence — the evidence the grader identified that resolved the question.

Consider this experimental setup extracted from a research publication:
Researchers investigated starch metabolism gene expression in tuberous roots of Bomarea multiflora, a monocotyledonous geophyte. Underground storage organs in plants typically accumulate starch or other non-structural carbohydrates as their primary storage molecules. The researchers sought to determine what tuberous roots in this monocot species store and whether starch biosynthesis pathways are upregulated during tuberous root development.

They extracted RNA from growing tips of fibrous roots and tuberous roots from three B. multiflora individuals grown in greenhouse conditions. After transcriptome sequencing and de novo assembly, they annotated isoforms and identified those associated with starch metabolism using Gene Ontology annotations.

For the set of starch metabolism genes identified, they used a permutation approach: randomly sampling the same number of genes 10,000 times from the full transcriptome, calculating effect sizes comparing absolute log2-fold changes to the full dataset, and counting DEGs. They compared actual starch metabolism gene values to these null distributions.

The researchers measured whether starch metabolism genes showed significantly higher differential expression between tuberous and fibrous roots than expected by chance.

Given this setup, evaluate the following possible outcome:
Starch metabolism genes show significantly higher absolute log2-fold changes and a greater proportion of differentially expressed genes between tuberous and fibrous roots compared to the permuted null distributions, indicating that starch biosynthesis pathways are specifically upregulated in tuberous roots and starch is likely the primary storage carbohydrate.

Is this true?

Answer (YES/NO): YES